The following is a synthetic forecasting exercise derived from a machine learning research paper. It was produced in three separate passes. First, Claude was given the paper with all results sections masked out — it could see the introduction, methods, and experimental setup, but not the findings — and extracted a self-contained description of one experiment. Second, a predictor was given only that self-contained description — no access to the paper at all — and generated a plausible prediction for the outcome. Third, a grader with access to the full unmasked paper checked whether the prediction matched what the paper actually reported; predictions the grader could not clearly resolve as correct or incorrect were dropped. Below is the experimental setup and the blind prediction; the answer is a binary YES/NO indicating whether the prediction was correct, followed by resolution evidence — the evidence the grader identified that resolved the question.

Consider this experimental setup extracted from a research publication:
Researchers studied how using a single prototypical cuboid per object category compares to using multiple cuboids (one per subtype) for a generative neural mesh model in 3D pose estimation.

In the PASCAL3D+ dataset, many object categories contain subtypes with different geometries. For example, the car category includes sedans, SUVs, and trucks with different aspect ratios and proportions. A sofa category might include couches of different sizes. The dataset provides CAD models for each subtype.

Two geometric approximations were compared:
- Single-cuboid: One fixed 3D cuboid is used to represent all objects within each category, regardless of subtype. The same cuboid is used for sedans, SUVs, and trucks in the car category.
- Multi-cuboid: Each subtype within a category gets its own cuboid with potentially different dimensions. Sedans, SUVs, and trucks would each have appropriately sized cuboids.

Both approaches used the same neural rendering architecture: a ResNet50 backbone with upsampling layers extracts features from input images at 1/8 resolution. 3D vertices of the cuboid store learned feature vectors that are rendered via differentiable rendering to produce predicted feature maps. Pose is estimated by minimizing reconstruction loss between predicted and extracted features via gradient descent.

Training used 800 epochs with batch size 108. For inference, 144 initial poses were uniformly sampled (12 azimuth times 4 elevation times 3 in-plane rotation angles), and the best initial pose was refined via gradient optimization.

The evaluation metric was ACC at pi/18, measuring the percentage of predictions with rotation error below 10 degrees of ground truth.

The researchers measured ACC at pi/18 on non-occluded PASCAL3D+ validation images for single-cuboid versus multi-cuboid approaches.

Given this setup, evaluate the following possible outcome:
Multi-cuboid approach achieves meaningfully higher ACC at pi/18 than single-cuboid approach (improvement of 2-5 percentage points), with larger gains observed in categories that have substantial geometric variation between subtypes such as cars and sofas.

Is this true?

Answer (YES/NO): NO